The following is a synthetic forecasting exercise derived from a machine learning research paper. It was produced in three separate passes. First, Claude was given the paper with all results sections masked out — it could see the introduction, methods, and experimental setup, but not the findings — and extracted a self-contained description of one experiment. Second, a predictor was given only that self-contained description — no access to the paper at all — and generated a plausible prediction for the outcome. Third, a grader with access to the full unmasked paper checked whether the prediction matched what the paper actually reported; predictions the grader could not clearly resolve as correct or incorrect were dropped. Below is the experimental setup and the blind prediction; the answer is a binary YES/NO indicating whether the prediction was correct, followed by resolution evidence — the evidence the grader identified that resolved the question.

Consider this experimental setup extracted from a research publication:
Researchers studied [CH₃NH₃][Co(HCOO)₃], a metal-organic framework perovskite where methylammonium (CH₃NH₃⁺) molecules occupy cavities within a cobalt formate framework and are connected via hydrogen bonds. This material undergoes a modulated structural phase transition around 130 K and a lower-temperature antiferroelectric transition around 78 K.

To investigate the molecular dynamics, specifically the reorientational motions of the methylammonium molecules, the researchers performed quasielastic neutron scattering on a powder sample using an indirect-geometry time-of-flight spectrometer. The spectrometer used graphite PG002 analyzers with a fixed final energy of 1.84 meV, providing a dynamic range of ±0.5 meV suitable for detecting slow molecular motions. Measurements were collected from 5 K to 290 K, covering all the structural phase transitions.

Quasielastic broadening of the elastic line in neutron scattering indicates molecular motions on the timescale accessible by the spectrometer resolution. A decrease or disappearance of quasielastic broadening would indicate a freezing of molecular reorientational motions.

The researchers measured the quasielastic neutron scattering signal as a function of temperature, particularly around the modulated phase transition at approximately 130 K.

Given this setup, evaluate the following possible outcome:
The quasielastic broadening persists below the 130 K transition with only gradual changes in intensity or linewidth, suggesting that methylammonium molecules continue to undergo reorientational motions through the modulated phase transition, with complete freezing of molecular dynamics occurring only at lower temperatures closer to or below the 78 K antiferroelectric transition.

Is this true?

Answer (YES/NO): NO